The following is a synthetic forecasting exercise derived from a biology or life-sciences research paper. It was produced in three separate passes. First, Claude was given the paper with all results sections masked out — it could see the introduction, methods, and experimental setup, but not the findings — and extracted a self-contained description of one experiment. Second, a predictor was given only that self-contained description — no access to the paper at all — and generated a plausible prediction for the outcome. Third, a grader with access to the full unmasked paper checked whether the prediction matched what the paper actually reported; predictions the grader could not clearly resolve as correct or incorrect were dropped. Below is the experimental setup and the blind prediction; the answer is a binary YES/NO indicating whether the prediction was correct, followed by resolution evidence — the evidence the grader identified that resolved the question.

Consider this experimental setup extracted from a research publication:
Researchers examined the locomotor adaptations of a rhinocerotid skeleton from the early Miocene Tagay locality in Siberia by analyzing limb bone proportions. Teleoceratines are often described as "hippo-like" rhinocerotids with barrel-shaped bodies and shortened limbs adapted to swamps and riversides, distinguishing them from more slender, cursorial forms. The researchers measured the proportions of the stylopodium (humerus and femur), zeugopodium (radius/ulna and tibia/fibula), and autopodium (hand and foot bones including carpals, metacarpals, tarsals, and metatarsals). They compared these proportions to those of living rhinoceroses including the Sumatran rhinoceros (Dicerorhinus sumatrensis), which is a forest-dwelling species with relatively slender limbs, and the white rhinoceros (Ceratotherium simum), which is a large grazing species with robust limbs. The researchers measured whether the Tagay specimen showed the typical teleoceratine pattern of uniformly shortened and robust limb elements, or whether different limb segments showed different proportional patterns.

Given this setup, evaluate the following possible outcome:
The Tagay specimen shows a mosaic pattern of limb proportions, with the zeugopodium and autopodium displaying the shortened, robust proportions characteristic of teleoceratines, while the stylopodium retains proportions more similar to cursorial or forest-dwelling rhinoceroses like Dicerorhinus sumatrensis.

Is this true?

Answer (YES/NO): NO